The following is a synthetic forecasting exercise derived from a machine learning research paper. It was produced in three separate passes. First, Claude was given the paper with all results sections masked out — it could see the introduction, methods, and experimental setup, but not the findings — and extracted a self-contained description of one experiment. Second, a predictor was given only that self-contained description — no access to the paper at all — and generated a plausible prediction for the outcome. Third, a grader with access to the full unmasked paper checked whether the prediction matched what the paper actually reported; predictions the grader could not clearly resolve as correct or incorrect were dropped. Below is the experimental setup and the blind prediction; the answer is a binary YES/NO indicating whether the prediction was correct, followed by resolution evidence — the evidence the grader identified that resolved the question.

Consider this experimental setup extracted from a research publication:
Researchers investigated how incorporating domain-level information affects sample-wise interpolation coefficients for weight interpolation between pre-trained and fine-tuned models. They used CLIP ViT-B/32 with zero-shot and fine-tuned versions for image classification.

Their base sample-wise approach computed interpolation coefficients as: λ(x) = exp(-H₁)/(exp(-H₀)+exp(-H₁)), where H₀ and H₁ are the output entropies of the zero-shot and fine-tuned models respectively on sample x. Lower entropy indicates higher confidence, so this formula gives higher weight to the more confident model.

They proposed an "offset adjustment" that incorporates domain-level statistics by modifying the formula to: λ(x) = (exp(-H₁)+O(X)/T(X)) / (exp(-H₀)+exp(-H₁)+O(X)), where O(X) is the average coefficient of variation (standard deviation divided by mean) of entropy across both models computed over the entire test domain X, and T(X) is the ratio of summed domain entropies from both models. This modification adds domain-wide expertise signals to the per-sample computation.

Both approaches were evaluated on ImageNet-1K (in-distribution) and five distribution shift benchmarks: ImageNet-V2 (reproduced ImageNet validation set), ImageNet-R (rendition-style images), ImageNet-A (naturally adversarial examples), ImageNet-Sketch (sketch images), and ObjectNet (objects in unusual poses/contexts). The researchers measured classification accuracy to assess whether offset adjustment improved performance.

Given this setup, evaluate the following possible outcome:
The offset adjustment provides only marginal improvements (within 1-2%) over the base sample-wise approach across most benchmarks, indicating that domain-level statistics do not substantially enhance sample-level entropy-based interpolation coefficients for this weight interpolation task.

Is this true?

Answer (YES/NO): NO